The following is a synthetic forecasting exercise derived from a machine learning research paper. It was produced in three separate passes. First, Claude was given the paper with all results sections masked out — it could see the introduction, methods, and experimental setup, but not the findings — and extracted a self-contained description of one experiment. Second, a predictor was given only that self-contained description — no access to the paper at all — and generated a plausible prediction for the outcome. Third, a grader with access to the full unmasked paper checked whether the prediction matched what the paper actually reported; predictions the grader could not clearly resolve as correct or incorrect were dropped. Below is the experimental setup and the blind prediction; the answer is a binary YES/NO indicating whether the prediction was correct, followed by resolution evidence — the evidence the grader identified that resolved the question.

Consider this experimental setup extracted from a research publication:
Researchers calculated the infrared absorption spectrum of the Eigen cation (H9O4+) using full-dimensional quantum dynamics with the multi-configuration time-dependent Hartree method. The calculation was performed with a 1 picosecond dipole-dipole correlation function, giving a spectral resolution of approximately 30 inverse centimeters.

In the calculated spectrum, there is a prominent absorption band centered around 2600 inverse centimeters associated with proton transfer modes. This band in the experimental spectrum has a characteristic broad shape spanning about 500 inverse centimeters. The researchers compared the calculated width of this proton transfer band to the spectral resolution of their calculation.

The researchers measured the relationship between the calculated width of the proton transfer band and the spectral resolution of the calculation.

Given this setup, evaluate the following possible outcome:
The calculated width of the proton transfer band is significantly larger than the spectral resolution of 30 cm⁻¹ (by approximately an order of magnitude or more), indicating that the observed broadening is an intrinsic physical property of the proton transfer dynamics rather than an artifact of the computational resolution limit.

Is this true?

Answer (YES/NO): YES